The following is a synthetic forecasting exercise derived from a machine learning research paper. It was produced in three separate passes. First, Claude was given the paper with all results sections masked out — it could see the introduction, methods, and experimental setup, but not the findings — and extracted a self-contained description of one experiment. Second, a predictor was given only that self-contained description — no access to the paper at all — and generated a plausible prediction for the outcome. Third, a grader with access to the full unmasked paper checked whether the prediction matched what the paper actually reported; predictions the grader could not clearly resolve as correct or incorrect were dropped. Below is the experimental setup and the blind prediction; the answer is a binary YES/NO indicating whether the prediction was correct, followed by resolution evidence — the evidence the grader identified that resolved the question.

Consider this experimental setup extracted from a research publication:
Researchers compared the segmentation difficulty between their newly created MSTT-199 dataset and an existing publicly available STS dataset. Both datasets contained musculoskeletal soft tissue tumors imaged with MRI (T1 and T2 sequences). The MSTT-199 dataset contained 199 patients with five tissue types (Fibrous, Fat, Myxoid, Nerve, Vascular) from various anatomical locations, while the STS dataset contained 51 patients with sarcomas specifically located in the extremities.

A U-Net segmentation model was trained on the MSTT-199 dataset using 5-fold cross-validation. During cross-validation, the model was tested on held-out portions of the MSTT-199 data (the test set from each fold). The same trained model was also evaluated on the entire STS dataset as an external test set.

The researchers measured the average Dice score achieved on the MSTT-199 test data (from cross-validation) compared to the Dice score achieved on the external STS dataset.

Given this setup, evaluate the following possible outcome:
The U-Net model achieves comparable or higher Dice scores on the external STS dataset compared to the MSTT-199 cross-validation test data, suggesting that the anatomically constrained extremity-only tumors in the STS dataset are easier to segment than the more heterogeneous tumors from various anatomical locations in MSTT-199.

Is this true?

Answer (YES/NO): YES